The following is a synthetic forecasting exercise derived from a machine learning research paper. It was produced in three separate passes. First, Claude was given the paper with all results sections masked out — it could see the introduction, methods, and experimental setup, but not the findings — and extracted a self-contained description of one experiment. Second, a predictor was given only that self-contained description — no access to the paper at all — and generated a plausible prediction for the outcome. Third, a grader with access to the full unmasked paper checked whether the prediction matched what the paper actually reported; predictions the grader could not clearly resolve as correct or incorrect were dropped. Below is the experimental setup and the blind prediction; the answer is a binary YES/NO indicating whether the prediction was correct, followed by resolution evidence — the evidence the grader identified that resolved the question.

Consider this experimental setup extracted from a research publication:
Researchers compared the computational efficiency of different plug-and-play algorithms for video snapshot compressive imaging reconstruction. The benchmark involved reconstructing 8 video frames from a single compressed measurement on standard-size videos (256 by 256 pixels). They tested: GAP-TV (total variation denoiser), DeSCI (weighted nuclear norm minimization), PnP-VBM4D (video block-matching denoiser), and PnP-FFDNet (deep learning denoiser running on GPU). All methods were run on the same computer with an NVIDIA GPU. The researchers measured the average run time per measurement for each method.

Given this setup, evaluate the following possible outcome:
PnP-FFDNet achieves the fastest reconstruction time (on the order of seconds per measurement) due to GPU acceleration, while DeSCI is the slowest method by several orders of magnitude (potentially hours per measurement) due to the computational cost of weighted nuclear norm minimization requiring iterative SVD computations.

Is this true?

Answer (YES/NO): YES